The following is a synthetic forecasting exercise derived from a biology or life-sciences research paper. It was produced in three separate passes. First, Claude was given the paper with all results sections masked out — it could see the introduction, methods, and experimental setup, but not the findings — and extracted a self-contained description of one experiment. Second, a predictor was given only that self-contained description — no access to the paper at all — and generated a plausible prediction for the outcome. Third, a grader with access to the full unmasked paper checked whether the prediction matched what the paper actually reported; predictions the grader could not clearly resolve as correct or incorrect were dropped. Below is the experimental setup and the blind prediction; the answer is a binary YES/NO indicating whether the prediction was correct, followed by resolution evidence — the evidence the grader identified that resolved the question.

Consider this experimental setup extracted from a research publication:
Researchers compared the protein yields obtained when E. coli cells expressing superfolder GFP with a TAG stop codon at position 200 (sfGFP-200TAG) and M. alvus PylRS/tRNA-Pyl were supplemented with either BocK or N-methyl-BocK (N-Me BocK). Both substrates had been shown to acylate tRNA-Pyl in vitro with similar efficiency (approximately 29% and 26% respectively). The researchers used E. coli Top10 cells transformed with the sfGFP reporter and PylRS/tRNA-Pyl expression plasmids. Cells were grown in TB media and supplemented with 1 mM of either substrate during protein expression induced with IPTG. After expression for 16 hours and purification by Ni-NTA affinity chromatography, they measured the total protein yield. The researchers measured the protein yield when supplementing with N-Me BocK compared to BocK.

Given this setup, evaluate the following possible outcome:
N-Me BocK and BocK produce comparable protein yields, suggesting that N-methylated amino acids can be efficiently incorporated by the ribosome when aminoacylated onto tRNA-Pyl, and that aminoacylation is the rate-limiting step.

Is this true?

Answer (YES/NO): NO